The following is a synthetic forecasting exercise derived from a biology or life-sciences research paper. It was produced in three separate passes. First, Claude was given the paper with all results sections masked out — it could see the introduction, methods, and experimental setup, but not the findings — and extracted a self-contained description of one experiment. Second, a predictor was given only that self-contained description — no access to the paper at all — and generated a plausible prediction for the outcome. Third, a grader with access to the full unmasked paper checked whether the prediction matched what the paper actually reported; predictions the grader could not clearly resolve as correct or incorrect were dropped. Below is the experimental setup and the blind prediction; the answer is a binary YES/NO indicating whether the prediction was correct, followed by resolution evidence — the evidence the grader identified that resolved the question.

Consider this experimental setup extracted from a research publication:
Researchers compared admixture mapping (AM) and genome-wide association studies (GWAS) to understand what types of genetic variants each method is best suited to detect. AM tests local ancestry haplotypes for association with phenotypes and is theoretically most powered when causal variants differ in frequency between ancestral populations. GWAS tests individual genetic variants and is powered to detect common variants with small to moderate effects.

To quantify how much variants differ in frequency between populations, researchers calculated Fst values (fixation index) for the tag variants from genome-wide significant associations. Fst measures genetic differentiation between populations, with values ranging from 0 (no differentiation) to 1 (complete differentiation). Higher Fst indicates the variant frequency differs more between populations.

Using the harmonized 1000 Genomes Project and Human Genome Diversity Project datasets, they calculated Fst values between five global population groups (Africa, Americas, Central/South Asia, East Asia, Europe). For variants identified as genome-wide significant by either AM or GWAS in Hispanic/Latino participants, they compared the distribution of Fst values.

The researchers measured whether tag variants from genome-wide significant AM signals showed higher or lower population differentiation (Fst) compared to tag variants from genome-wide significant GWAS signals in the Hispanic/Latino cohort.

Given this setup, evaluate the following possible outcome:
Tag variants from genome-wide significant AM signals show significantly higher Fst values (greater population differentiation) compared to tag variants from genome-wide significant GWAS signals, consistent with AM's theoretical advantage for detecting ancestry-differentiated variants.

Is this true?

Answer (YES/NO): YES